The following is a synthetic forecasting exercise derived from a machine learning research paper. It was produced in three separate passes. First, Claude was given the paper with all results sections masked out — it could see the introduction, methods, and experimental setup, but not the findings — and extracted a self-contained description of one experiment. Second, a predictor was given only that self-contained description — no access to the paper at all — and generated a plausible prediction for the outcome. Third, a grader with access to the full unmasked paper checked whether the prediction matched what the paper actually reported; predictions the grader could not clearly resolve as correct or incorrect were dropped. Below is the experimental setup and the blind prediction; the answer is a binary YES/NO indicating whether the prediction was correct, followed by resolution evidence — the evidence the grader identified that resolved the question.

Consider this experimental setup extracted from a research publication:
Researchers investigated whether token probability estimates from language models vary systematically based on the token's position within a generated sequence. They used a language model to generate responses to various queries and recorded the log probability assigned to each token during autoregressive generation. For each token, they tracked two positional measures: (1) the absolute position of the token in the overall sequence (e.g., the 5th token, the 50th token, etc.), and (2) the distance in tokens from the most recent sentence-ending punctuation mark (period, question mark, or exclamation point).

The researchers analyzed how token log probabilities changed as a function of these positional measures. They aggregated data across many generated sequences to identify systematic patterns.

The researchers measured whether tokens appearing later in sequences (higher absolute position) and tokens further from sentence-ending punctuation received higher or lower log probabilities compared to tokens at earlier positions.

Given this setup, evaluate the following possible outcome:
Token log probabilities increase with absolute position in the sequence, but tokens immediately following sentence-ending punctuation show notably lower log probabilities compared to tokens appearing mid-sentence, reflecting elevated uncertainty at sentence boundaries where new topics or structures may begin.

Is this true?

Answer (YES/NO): YES